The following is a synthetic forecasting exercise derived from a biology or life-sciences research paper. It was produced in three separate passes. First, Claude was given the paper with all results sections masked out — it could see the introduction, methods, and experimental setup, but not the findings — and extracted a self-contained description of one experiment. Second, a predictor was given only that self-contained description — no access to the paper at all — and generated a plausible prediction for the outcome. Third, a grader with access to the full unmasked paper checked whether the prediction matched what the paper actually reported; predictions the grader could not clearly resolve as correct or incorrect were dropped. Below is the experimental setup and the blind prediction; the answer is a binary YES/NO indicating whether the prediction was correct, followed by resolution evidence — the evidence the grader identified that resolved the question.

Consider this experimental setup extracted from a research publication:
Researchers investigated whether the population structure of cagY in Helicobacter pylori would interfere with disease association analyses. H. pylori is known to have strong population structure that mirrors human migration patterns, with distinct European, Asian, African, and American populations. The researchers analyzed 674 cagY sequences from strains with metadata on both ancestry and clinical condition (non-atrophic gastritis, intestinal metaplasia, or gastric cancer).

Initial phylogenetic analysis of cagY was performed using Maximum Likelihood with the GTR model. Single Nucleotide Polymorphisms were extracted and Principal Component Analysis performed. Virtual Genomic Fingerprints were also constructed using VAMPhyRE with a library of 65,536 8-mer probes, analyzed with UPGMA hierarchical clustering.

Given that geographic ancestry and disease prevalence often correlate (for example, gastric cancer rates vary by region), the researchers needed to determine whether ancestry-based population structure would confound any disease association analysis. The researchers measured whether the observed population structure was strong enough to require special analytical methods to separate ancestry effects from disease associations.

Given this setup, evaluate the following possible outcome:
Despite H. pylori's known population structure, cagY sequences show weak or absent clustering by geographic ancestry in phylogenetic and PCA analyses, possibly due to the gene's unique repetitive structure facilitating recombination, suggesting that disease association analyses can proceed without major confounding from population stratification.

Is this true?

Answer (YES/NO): NO